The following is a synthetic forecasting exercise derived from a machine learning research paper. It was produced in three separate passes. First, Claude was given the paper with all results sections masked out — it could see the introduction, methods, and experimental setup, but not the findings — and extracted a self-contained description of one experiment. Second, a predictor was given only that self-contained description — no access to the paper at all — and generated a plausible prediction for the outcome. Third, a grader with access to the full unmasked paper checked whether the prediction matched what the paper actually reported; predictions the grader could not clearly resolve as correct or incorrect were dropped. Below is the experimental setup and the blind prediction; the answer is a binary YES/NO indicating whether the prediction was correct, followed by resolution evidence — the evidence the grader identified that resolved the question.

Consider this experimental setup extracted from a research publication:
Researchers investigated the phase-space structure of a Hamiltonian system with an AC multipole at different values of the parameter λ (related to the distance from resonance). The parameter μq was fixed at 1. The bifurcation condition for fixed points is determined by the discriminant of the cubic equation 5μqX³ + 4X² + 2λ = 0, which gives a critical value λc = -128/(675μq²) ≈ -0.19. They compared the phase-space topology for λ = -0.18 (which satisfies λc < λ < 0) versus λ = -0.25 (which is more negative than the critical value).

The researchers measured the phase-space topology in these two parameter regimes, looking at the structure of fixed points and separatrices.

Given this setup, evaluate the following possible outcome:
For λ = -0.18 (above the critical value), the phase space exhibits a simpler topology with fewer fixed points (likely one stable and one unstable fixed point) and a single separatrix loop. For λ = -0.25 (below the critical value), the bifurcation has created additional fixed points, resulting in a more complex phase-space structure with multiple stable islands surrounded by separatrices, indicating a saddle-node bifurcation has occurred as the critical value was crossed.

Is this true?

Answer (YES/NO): NO